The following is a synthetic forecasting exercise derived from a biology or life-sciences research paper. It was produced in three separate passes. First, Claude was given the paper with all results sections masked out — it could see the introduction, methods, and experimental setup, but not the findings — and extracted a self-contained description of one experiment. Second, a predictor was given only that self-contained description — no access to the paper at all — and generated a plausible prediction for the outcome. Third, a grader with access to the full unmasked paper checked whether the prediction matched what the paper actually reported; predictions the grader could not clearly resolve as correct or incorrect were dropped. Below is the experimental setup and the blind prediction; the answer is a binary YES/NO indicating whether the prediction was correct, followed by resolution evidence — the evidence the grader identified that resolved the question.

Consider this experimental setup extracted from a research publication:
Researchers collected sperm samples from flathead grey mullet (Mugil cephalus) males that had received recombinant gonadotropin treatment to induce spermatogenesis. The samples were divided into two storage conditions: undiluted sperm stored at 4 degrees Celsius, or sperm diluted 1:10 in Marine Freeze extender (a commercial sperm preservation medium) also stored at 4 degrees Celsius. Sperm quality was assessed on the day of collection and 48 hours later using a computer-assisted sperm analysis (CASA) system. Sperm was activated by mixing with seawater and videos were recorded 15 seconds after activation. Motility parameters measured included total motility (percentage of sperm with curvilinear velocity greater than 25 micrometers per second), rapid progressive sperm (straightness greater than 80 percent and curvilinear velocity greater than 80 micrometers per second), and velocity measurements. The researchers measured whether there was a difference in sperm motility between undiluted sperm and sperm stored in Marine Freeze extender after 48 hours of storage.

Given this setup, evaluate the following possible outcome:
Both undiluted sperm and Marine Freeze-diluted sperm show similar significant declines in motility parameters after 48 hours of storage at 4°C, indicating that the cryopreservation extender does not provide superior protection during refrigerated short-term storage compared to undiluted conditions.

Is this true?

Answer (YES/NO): NO